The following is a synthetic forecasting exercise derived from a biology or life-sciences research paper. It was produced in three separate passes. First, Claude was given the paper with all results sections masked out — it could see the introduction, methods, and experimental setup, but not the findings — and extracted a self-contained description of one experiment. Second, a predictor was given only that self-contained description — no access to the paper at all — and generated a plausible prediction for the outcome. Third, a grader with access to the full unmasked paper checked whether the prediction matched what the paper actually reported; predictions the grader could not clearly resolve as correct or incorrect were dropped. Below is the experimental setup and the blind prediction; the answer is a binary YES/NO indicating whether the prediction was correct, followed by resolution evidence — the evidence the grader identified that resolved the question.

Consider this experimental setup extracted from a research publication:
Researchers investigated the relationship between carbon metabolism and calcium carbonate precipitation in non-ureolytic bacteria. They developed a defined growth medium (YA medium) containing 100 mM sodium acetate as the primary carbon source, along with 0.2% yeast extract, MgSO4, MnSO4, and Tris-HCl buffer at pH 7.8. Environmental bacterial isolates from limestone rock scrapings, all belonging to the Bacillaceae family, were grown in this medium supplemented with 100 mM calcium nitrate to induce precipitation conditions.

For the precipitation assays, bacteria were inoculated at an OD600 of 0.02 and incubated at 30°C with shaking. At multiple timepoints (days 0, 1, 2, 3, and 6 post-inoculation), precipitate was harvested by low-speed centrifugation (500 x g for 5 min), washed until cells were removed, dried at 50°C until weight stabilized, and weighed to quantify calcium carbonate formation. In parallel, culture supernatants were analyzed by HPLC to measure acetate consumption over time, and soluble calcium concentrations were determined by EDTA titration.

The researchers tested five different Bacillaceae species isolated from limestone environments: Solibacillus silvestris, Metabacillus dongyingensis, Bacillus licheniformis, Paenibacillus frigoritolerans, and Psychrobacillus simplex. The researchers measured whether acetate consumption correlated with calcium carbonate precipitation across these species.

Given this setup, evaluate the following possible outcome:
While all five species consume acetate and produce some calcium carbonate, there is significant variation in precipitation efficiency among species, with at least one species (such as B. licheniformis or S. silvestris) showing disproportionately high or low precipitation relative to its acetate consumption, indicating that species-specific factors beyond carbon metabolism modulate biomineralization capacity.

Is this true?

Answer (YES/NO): NO